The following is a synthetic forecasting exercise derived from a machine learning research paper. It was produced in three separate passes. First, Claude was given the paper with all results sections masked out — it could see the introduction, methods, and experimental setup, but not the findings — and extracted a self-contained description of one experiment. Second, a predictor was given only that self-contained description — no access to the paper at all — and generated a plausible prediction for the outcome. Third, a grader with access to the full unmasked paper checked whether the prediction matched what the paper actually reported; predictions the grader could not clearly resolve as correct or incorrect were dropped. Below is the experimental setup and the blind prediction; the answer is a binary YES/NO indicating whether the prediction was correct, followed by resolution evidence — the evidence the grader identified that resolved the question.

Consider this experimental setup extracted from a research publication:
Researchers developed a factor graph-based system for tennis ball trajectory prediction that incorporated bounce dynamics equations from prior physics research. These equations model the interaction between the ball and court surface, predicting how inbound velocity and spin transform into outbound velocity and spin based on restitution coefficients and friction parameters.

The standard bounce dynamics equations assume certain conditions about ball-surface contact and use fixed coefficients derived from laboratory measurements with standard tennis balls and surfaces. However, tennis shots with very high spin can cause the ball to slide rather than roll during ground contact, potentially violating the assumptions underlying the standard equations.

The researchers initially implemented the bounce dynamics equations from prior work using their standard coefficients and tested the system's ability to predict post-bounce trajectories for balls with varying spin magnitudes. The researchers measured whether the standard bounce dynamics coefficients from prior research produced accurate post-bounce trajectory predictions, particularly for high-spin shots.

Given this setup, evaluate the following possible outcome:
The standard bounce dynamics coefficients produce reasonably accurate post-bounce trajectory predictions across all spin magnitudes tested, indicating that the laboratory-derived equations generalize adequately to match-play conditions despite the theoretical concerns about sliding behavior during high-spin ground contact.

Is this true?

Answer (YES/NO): NO